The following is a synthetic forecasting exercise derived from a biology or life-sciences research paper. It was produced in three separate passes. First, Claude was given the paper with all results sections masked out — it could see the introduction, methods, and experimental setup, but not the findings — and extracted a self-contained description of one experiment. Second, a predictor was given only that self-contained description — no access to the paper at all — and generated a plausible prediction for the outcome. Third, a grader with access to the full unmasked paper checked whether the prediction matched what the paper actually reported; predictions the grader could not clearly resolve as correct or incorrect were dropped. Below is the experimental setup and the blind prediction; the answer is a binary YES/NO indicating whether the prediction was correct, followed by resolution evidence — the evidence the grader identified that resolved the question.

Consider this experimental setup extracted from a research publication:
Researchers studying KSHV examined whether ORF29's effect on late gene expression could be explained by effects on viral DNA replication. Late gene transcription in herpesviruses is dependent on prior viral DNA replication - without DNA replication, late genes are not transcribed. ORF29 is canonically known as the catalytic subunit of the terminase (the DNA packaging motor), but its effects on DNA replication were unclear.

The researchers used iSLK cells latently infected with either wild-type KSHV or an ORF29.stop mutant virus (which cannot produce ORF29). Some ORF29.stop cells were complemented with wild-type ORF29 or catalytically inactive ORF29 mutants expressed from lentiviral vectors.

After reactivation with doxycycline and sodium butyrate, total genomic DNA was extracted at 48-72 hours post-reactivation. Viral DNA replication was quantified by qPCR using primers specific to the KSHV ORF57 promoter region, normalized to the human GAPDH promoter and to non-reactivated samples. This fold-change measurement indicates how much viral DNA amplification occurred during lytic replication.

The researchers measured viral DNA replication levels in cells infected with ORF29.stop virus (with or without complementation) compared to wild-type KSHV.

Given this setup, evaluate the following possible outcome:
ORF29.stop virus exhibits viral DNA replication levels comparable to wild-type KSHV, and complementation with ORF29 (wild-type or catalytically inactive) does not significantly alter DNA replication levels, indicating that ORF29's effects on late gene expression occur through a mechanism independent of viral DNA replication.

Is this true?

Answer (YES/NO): NO